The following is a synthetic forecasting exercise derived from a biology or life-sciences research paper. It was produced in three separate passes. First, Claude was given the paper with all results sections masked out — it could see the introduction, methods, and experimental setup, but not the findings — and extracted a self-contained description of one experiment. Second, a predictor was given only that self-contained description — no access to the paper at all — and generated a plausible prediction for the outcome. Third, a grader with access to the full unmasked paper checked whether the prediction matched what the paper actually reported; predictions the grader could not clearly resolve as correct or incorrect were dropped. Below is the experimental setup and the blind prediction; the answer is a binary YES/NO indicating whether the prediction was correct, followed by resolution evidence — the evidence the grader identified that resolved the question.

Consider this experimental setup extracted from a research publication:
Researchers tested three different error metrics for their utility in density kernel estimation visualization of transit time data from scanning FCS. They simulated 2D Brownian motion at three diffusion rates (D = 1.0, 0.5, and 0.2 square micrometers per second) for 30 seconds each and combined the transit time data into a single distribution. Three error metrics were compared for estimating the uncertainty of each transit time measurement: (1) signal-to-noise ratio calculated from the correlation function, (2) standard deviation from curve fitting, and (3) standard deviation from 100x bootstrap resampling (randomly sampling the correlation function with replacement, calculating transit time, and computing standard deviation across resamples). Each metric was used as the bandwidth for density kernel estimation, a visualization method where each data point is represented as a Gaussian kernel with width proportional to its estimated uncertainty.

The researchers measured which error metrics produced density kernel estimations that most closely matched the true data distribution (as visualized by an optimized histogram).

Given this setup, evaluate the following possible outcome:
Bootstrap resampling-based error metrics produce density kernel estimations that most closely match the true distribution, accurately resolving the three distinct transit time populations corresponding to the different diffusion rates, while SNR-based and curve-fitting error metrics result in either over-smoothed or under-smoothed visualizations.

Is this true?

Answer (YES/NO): NO